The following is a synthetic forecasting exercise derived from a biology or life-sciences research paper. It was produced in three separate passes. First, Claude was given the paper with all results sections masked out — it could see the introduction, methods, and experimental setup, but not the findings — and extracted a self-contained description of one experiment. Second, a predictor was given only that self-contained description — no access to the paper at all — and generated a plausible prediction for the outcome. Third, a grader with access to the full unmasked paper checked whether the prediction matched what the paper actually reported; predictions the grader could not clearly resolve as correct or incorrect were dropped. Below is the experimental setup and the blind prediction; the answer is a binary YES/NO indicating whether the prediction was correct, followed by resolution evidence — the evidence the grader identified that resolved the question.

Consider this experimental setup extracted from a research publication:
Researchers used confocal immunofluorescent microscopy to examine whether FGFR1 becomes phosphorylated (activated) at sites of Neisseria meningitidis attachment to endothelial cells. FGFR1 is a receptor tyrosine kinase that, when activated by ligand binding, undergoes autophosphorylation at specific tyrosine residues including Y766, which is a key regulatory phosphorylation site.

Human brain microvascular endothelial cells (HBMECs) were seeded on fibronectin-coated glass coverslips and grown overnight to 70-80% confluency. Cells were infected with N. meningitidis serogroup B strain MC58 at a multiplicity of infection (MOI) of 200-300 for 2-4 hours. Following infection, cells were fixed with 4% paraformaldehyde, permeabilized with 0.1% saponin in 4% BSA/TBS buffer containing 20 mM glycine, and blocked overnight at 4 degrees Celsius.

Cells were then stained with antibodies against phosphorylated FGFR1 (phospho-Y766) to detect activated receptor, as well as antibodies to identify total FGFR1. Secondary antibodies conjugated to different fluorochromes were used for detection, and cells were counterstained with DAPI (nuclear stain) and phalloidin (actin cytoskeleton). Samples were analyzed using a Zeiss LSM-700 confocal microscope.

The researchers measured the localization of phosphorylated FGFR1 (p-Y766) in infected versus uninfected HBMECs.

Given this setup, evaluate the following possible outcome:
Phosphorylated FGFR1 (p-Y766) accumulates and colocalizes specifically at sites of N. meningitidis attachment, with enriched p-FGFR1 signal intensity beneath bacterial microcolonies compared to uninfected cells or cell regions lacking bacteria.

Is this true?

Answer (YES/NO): YES